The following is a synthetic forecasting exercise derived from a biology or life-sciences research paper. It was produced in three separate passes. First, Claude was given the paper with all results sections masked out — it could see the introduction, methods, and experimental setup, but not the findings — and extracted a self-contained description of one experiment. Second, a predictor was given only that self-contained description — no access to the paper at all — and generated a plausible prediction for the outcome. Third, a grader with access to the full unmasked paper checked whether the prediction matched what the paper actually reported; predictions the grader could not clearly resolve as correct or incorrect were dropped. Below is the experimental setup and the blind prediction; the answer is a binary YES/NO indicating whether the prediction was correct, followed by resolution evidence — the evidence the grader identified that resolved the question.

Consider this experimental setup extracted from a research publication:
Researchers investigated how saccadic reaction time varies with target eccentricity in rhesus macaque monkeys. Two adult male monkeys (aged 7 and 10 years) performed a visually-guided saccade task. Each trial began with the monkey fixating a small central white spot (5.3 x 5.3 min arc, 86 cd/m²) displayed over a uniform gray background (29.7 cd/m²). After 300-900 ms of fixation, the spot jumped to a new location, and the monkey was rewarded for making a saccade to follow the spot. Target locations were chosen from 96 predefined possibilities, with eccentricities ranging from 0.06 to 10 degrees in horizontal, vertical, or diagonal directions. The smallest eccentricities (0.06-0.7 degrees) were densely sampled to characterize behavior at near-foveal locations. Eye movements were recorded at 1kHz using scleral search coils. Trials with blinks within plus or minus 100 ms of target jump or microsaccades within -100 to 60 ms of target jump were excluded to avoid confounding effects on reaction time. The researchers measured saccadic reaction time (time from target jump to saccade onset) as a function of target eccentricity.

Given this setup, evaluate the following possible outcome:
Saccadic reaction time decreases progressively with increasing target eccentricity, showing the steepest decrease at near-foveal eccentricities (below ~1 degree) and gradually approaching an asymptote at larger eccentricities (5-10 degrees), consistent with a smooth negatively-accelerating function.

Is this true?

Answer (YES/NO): NO